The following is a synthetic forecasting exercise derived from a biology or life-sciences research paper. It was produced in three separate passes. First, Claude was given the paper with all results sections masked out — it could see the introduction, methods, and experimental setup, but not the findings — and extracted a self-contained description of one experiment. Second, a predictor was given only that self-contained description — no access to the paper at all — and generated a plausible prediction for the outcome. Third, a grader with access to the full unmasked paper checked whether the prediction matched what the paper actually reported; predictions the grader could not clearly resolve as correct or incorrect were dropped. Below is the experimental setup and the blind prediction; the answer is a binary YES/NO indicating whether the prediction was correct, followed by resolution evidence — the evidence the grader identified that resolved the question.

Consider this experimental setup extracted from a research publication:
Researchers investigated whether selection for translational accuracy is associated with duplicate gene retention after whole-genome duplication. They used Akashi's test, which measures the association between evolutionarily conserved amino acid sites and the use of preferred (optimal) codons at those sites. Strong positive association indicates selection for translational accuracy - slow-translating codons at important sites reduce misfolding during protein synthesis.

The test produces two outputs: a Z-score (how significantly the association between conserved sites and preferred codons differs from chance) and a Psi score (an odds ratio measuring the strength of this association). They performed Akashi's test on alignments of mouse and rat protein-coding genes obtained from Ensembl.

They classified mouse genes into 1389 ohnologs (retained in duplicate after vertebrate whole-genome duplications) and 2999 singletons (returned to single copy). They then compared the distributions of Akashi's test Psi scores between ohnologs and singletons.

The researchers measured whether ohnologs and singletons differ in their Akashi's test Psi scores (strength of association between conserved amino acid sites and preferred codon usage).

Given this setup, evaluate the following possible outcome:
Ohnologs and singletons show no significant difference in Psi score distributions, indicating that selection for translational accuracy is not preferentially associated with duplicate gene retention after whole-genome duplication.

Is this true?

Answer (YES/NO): NO